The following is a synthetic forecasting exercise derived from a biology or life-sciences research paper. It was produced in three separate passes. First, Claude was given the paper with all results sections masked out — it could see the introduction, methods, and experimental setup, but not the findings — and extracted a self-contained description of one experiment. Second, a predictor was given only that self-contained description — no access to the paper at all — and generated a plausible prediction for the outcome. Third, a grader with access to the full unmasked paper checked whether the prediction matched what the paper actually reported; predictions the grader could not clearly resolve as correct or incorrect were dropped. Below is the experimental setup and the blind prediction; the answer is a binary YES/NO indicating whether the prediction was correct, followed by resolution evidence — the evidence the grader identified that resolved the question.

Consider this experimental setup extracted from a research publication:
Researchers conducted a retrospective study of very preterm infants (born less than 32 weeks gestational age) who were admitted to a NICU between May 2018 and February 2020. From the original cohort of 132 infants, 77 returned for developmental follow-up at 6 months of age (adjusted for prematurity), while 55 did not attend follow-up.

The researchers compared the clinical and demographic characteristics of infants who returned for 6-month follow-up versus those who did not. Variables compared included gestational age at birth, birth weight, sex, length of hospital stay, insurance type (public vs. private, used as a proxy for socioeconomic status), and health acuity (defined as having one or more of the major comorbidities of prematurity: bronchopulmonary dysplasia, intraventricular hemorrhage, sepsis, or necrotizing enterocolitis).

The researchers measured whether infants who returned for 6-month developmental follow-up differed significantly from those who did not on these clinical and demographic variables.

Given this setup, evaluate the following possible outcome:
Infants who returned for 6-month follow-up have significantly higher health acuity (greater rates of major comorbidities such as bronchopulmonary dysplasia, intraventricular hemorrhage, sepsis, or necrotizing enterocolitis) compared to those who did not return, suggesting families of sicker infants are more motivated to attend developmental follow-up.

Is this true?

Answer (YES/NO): NO